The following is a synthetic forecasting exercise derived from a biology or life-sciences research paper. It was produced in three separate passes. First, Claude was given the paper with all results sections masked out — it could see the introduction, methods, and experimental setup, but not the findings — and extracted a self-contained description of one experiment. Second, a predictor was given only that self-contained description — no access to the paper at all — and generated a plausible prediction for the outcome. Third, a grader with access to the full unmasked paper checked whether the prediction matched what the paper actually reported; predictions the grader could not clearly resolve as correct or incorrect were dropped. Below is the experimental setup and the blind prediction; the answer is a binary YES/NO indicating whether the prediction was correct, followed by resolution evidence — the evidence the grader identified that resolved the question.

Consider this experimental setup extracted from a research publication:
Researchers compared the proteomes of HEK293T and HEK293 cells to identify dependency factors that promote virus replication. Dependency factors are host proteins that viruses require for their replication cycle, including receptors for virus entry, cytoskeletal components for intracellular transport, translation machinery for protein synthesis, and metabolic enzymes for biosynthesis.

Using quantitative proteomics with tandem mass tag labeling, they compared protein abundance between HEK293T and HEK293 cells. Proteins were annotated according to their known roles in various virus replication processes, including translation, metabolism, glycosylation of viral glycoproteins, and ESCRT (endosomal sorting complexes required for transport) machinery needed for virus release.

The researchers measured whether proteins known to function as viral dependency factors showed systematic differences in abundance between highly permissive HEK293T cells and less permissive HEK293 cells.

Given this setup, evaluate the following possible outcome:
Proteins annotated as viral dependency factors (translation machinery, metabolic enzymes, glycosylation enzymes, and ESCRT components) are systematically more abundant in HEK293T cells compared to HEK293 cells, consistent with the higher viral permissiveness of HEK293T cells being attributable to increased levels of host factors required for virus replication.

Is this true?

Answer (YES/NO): NO